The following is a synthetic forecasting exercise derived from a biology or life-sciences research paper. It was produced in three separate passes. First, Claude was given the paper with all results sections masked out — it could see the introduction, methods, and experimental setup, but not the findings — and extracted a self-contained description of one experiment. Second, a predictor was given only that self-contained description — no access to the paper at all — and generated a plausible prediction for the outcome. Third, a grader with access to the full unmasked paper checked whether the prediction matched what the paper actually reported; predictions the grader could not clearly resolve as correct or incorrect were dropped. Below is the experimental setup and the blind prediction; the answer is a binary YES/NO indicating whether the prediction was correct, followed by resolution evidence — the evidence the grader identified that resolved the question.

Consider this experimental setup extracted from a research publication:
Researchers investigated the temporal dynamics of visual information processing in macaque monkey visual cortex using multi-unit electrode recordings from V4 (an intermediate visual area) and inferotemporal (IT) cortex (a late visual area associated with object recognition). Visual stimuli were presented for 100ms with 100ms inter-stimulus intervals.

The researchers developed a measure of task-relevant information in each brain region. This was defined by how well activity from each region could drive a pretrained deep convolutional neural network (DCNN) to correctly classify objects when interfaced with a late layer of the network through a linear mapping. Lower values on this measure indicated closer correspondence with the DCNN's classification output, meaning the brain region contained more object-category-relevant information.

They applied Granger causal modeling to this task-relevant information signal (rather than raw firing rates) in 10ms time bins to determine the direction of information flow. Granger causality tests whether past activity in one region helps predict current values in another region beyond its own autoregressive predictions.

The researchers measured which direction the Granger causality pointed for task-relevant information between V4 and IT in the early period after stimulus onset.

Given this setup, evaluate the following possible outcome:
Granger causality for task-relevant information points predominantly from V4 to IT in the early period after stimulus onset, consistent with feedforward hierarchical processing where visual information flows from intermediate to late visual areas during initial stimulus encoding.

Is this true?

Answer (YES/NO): NO